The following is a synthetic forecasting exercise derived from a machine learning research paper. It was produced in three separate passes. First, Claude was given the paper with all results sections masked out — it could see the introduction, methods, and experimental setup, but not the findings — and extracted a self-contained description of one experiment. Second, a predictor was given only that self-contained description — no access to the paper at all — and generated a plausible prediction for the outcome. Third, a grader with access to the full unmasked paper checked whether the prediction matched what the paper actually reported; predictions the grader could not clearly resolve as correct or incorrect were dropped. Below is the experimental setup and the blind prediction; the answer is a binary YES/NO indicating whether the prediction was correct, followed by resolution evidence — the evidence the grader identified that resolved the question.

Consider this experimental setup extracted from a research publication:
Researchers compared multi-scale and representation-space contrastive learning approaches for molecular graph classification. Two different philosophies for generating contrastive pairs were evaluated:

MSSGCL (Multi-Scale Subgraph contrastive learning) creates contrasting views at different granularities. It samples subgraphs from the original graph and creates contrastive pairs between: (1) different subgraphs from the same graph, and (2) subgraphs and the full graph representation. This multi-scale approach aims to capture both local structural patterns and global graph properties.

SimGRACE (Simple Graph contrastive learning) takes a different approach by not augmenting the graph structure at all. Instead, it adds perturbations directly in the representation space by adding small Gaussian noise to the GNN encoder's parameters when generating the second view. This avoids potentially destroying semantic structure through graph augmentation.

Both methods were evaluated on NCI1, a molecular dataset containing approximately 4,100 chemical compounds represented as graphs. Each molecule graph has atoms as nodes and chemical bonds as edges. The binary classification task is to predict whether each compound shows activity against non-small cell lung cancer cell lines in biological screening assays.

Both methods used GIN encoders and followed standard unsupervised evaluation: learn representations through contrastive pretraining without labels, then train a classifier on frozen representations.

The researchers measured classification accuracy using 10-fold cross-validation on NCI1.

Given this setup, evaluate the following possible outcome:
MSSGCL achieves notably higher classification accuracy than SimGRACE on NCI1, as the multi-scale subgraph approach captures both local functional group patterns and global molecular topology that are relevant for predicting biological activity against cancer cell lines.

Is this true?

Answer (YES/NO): YES